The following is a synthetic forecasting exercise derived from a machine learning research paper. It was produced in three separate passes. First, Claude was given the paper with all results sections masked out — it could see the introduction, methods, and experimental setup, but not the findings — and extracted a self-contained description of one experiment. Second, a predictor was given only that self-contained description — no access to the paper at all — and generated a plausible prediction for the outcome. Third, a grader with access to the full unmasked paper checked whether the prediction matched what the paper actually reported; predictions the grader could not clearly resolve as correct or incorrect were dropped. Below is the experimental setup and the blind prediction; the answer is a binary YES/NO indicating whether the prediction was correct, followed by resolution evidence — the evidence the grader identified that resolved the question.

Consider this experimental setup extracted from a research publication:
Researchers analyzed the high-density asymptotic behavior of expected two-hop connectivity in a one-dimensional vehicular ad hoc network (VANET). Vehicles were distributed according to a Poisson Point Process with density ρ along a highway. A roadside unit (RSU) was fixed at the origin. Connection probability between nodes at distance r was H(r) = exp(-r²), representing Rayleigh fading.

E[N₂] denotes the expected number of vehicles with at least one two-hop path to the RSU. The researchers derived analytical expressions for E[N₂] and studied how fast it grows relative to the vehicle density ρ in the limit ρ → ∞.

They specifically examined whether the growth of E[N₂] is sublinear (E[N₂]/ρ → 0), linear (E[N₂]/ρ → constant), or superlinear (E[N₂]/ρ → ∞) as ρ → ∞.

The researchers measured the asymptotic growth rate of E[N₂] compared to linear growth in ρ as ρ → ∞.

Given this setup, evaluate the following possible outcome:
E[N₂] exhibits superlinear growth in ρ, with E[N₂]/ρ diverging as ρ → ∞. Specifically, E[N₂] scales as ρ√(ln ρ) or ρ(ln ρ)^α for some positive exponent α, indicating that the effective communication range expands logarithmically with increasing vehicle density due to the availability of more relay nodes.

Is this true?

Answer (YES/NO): YES